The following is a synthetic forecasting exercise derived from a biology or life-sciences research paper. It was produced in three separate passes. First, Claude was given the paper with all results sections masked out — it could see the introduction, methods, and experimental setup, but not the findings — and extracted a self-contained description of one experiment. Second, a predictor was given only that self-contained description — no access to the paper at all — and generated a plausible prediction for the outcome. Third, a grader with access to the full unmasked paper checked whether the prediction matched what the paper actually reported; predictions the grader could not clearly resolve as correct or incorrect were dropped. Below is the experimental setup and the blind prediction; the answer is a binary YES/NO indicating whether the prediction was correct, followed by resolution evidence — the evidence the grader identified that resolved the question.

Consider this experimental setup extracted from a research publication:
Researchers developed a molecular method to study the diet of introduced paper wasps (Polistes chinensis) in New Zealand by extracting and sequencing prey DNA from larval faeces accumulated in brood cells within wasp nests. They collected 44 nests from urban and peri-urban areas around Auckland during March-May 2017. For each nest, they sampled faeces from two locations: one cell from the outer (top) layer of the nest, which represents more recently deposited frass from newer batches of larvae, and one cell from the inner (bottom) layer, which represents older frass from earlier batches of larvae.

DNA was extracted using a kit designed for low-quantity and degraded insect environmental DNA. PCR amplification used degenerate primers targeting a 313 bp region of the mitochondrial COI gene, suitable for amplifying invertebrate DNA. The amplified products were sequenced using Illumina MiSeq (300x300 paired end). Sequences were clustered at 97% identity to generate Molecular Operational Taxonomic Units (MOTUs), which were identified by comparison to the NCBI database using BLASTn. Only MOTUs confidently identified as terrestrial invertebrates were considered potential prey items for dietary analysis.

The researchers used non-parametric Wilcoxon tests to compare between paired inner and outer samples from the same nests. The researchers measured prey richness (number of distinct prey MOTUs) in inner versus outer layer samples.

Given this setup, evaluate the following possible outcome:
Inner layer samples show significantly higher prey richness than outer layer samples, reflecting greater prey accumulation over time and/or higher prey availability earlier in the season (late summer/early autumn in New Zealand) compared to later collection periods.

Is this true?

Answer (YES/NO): NO